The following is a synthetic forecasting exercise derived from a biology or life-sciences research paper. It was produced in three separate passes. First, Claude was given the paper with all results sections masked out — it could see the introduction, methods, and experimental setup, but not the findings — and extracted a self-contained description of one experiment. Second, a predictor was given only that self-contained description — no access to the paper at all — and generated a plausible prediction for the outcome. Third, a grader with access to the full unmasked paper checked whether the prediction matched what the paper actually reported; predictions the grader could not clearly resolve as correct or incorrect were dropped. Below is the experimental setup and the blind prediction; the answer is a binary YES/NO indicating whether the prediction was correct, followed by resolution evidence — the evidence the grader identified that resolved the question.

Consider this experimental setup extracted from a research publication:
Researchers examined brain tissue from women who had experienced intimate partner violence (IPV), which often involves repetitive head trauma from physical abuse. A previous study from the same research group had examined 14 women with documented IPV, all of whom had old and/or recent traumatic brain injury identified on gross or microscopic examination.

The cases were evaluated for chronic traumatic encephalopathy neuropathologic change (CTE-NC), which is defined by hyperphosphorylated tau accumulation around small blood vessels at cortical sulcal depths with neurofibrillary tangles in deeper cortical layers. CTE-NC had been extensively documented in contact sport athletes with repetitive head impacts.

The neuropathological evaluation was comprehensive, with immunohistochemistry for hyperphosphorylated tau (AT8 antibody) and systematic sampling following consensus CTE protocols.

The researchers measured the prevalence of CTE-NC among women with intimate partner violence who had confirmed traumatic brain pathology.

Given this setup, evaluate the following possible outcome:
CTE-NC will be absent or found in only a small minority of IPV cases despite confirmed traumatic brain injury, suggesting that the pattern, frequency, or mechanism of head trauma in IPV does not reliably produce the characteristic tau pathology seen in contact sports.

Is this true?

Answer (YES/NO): YES